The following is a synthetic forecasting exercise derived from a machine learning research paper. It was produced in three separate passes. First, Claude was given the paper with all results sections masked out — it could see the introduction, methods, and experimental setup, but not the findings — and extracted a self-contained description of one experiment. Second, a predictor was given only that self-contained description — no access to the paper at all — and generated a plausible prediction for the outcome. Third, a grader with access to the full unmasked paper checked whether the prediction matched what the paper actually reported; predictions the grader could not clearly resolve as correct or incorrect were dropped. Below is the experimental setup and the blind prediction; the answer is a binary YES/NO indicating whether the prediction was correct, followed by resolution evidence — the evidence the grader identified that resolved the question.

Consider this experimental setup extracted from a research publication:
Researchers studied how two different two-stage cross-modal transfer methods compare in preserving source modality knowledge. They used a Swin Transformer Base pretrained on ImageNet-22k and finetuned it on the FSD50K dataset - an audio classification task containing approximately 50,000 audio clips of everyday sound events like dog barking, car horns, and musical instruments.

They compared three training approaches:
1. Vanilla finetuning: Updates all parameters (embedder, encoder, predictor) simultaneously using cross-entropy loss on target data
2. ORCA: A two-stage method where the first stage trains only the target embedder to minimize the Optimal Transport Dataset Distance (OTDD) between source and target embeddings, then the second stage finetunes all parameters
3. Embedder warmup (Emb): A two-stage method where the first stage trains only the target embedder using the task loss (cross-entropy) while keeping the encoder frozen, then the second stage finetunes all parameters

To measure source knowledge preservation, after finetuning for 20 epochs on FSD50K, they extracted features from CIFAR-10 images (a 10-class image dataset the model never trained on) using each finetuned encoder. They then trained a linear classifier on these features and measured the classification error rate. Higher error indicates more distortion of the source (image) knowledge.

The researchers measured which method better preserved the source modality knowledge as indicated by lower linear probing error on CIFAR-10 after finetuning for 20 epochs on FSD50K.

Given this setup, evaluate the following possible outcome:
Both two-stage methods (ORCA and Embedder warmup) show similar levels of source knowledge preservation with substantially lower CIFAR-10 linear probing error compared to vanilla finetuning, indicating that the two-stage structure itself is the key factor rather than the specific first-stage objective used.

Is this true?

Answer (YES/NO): NO